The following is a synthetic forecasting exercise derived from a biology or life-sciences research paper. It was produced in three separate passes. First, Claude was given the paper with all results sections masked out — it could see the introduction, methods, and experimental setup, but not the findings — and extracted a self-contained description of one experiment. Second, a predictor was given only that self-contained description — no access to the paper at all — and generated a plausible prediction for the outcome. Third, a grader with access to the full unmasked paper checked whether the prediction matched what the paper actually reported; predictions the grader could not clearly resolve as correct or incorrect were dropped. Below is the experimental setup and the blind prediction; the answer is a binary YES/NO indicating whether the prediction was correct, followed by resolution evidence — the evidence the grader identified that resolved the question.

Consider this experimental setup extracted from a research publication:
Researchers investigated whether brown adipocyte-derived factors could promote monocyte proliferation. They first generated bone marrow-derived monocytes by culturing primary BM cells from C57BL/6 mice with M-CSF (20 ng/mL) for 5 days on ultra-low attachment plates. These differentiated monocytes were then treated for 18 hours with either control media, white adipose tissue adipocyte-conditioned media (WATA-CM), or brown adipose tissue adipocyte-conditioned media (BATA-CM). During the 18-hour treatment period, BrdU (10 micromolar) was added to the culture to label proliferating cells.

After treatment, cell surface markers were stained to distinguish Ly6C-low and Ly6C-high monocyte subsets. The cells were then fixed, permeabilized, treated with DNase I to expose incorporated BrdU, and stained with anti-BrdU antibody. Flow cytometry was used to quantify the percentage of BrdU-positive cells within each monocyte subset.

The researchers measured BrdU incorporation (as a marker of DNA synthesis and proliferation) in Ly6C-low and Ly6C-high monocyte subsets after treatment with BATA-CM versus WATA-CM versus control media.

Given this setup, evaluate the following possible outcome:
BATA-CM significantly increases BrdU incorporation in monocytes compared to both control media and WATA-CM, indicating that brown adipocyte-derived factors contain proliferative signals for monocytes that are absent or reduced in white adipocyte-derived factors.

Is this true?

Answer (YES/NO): YES